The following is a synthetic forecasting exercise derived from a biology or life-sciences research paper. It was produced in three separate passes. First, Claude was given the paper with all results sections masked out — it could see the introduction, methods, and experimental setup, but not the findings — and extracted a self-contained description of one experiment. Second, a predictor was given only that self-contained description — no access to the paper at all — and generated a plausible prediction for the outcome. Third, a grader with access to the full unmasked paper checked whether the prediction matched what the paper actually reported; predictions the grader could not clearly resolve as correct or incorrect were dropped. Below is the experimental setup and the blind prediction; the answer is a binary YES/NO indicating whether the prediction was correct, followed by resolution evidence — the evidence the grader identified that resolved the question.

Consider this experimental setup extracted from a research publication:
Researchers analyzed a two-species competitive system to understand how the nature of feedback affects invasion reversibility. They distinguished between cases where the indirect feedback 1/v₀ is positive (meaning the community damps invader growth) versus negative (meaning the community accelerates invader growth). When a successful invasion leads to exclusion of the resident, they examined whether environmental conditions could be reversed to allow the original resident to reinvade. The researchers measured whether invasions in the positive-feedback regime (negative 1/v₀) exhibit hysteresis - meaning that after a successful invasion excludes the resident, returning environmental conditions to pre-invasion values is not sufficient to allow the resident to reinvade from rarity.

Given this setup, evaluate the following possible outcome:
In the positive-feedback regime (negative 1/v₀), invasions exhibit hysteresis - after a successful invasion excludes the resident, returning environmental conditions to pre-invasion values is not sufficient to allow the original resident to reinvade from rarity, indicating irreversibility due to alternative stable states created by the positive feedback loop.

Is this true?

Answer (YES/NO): YES